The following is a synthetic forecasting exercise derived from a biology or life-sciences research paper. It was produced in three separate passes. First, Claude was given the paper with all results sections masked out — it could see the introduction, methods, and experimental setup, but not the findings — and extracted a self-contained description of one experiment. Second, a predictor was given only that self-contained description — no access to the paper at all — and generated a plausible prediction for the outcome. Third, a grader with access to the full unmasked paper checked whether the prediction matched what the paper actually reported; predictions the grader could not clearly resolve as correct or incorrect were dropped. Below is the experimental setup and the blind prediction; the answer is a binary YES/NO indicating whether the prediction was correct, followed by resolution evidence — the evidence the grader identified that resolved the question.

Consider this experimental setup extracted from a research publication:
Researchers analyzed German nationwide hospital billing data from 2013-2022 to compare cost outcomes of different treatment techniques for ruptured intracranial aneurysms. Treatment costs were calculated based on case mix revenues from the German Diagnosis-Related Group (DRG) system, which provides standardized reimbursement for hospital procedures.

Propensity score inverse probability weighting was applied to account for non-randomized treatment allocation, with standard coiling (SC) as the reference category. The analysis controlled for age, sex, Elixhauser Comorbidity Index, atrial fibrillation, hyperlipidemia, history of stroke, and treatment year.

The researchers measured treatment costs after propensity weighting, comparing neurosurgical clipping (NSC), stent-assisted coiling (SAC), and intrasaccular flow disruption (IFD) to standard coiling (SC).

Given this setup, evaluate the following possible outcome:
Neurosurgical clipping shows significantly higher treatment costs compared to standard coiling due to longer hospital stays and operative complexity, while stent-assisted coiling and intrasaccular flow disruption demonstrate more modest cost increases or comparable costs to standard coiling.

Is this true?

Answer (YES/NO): NO